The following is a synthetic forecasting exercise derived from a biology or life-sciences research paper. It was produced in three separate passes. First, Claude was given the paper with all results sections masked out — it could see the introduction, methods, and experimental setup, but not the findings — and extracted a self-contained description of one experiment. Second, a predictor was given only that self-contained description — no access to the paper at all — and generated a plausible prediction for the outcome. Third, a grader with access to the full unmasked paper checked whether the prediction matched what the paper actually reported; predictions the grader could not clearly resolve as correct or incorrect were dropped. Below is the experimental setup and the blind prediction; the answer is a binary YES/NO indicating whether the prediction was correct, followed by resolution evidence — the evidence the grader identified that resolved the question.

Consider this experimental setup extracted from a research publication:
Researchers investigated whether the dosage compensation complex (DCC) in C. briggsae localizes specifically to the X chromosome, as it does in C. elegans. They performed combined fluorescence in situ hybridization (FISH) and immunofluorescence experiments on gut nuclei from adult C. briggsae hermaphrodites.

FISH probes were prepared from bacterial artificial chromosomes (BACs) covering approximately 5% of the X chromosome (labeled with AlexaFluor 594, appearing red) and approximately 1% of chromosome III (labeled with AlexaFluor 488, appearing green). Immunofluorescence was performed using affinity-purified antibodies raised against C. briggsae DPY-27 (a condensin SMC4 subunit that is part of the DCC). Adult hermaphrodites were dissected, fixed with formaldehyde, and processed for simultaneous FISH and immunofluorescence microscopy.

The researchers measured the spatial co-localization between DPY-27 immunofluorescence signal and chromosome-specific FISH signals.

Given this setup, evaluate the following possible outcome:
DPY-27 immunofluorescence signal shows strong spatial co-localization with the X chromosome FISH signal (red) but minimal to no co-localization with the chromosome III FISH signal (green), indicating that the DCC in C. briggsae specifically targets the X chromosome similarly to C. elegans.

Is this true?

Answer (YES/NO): YES